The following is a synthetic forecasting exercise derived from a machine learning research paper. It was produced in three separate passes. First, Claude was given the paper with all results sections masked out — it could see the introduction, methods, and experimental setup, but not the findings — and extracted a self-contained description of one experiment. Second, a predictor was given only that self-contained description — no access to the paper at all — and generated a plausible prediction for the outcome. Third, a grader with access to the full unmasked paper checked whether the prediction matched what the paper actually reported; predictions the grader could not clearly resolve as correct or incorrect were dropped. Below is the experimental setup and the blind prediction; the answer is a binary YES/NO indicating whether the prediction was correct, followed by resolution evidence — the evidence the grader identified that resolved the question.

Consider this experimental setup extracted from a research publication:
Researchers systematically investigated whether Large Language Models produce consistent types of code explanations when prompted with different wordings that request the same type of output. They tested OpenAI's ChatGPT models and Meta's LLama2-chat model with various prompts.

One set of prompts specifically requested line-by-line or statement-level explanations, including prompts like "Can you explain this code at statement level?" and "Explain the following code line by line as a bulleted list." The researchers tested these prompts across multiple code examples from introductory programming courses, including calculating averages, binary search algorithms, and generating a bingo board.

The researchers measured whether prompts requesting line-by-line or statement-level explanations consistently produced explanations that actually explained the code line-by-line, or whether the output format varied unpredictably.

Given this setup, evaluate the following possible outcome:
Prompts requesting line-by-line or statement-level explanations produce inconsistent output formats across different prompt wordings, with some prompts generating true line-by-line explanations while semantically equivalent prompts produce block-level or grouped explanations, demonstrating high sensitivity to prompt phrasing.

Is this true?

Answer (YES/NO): YES